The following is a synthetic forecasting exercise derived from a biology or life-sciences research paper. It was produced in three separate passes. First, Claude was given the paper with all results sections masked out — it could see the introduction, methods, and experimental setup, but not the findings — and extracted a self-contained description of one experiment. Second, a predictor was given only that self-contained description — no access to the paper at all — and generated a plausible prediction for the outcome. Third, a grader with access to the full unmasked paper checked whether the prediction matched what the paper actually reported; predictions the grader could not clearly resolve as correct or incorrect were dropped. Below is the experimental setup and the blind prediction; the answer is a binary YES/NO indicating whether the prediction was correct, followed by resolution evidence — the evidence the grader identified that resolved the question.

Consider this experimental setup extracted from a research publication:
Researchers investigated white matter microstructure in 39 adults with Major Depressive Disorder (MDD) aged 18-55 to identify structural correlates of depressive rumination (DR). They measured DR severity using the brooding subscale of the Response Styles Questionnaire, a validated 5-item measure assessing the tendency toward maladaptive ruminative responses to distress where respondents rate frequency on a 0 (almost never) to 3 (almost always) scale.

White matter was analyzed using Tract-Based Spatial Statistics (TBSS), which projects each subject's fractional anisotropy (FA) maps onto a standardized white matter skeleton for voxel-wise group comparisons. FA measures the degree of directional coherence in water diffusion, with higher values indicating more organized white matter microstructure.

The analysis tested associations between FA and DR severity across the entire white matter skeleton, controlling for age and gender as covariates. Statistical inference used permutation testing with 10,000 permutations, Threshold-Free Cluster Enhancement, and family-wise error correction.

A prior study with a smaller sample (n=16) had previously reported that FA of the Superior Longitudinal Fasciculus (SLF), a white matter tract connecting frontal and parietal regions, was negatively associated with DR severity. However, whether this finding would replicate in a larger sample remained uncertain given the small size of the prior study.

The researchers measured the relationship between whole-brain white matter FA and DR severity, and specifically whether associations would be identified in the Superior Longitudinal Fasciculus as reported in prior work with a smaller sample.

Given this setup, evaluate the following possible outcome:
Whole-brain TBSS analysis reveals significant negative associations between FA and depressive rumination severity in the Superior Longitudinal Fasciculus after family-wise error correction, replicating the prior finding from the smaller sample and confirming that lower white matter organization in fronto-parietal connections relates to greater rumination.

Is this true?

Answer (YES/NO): YES